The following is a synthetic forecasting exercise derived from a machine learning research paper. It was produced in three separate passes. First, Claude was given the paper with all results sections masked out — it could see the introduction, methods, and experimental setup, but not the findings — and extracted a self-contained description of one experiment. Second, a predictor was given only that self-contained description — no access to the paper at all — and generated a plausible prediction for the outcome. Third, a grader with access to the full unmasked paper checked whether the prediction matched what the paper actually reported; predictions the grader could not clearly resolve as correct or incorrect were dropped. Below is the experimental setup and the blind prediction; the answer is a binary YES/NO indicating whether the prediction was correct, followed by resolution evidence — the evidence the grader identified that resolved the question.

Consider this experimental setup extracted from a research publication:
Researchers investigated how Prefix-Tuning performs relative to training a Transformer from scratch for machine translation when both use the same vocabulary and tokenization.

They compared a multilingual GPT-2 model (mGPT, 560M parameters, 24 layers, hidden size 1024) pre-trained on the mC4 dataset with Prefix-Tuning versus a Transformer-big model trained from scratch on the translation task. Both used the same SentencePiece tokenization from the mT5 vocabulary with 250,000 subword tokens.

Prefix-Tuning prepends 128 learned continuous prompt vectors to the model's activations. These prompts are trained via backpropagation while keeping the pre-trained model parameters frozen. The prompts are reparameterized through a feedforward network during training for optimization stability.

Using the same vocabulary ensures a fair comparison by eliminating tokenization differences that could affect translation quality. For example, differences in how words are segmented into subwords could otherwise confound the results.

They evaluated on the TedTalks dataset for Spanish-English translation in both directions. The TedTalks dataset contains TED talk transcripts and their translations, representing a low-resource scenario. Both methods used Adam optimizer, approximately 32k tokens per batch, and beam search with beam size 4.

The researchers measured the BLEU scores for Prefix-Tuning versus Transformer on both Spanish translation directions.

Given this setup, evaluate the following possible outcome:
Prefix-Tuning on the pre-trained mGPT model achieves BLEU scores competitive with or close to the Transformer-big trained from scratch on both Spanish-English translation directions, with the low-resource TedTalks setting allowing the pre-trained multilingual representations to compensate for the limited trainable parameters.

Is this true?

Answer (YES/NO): NO